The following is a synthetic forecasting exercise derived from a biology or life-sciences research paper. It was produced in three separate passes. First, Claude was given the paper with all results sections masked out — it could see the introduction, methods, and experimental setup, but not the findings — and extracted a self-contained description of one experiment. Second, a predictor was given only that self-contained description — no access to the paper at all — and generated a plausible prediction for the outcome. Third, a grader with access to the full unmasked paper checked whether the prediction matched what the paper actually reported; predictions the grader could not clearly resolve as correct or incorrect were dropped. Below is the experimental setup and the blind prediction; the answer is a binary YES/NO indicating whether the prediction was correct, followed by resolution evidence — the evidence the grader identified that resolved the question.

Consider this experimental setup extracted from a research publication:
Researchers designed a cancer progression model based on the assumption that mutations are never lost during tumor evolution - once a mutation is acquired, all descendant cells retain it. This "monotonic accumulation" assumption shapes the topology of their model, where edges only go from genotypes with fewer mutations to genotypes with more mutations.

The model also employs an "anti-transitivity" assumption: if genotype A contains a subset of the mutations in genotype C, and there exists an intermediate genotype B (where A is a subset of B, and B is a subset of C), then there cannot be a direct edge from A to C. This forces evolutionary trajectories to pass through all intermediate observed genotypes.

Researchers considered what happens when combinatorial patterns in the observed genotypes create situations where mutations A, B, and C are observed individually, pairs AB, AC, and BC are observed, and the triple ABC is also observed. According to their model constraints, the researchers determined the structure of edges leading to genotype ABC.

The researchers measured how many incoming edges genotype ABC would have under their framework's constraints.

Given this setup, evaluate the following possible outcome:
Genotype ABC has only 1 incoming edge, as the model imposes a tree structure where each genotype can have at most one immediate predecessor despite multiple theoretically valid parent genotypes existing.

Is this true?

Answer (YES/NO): NO